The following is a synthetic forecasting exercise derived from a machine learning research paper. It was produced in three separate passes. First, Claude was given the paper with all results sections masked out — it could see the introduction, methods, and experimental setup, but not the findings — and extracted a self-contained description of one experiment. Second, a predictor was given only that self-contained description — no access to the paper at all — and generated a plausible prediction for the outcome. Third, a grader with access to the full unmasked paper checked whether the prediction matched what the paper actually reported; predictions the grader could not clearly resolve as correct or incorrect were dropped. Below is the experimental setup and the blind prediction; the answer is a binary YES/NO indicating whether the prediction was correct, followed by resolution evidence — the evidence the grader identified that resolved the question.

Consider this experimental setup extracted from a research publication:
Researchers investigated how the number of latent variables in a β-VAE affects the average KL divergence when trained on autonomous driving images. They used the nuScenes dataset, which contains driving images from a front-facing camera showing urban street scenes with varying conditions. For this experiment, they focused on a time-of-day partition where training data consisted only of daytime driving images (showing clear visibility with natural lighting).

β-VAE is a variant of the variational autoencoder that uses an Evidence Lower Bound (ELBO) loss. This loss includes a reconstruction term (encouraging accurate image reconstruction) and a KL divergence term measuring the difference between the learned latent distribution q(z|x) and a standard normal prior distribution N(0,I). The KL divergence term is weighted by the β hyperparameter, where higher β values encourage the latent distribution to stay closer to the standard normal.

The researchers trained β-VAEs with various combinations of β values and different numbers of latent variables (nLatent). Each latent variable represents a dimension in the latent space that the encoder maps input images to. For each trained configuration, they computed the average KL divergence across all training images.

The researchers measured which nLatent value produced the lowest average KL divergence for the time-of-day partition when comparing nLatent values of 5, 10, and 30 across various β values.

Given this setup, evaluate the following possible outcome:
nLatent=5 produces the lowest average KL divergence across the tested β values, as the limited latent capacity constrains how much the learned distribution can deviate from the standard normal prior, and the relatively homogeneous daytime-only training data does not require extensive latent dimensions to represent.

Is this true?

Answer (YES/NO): NO